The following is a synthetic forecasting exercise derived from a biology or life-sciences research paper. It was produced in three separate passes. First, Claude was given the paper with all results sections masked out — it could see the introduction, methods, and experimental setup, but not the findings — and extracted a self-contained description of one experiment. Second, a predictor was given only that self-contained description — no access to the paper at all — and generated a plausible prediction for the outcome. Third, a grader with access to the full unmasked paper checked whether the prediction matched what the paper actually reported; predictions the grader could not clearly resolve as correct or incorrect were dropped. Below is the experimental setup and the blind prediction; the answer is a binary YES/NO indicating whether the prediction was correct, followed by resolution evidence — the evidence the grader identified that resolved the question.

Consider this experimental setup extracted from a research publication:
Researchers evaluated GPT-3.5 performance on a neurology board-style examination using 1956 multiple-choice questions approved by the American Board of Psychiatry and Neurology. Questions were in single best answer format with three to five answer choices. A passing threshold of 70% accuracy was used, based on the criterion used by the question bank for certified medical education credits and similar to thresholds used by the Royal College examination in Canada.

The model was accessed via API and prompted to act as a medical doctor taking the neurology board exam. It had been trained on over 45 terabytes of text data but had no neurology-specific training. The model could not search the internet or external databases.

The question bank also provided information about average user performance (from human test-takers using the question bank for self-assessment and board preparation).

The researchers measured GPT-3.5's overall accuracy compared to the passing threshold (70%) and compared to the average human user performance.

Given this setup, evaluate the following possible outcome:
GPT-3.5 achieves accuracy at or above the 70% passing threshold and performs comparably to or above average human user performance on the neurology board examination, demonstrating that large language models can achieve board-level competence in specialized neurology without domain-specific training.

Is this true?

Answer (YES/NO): NO